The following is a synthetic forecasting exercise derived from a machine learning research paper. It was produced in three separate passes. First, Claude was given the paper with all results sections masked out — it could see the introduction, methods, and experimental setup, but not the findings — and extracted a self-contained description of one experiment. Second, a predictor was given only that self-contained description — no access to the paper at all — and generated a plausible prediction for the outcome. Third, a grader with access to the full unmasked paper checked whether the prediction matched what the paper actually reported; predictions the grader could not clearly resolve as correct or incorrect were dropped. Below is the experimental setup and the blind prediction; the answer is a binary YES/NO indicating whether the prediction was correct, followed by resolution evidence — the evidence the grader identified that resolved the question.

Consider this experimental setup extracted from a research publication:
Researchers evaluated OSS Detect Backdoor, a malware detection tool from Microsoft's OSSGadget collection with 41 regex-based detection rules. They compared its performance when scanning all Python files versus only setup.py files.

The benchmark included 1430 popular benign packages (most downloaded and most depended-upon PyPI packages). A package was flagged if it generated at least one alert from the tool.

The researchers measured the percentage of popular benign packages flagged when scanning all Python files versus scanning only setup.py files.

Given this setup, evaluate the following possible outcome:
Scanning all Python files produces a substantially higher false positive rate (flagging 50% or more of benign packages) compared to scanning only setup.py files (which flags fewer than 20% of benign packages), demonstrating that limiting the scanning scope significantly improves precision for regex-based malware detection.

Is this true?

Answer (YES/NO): NO